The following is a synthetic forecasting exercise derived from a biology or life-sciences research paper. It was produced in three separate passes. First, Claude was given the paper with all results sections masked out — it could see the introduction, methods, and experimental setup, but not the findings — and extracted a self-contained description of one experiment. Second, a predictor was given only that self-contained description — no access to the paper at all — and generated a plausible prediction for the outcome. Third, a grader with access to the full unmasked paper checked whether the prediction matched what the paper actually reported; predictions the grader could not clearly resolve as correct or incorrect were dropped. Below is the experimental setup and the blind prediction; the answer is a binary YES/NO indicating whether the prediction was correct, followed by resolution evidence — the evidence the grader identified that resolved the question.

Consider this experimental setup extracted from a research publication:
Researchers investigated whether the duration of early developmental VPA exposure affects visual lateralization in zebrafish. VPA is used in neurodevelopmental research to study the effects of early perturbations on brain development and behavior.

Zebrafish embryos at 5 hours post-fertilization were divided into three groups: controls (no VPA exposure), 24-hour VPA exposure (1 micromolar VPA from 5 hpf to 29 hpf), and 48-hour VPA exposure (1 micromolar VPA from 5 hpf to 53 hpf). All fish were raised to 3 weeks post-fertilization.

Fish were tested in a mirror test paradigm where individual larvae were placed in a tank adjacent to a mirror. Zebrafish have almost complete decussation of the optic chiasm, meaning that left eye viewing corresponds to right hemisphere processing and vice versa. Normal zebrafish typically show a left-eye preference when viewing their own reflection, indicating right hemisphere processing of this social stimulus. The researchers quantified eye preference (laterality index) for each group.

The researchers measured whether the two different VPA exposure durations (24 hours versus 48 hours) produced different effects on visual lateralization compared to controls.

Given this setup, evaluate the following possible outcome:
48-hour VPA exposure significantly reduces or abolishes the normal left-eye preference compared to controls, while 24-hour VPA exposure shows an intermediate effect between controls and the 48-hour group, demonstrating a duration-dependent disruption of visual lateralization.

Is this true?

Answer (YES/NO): NO